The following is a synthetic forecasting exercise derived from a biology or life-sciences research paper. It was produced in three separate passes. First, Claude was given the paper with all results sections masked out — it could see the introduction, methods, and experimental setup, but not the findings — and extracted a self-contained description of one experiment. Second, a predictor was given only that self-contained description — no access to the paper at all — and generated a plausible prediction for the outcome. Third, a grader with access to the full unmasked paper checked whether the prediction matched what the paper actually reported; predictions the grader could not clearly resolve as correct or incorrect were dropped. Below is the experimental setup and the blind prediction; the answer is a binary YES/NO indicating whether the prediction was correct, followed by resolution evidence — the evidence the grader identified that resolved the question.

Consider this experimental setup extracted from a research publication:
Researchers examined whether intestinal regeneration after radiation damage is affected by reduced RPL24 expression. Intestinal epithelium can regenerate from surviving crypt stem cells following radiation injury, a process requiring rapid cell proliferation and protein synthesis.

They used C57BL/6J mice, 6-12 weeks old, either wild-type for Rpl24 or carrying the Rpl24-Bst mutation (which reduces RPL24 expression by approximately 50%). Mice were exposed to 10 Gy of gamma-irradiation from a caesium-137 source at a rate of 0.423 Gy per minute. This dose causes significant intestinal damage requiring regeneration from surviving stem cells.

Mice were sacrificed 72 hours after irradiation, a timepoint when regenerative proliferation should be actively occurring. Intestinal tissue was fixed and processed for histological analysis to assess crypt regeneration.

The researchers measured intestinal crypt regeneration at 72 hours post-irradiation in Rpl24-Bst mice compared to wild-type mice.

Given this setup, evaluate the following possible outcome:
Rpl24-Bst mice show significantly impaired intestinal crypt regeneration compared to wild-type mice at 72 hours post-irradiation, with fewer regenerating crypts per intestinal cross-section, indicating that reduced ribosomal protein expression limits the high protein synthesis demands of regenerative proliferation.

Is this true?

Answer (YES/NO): YES